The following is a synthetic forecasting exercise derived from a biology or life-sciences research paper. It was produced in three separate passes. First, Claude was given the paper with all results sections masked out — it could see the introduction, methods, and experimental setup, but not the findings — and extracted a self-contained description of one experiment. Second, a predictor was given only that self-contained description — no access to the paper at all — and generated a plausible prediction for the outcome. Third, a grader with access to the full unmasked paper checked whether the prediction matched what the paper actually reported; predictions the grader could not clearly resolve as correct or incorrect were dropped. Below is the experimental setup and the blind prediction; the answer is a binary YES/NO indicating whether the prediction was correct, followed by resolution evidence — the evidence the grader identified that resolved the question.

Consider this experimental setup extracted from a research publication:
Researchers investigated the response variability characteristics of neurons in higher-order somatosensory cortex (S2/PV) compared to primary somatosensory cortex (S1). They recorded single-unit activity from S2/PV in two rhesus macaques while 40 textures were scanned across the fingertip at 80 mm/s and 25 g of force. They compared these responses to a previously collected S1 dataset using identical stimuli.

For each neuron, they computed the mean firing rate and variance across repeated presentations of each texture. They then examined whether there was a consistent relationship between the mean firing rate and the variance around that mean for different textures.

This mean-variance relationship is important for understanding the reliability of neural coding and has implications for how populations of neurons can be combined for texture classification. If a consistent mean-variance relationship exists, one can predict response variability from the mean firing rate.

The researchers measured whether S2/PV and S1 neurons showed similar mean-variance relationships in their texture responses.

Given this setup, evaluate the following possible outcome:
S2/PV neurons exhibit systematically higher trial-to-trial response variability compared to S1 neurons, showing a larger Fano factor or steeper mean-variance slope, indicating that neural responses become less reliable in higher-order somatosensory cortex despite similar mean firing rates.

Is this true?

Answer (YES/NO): YES